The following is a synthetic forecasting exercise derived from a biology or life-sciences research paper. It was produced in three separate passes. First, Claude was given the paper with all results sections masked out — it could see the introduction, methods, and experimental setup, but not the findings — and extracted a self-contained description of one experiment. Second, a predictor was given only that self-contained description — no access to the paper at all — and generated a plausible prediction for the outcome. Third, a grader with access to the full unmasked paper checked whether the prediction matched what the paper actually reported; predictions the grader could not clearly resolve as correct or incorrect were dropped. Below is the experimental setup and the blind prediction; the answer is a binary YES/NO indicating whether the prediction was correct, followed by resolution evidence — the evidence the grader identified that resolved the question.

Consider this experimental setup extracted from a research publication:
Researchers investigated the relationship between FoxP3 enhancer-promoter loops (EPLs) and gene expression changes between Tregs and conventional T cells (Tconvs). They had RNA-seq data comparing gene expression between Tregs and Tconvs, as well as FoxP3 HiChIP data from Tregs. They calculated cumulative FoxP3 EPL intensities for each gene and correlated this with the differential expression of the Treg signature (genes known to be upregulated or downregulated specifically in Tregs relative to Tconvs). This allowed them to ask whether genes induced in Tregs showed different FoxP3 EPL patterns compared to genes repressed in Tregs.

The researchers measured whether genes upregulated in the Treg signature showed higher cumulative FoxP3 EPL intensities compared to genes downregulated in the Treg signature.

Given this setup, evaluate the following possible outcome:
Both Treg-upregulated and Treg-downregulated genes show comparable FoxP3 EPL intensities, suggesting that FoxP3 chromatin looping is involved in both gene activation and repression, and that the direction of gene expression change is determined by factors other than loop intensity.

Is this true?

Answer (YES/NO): NO